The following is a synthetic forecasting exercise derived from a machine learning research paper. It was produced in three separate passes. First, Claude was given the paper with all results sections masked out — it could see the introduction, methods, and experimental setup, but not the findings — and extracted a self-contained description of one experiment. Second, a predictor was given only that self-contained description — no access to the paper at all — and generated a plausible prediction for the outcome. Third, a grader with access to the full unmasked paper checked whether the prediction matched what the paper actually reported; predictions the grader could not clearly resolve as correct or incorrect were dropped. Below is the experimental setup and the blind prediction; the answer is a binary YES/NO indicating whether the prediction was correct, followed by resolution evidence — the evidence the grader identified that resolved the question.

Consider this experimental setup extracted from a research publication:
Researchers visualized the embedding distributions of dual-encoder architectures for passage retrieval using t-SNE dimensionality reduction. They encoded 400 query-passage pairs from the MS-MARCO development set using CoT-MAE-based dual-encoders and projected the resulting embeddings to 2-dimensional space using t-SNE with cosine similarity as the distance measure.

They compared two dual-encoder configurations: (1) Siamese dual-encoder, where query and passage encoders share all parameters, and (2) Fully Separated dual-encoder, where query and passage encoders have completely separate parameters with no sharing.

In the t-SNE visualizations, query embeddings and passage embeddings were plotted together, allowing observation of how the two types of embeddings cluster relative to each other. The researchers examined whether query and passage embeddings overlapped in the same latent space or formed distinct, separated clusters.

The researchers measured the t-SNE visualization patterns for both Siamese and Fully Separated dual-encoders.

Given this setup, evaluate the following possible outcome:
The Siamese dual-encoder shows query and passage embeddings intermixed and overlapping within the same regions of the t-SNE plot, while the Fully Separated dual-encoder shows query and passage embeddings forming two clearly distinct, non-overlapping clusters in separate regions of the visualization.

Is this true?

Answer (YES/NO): YES